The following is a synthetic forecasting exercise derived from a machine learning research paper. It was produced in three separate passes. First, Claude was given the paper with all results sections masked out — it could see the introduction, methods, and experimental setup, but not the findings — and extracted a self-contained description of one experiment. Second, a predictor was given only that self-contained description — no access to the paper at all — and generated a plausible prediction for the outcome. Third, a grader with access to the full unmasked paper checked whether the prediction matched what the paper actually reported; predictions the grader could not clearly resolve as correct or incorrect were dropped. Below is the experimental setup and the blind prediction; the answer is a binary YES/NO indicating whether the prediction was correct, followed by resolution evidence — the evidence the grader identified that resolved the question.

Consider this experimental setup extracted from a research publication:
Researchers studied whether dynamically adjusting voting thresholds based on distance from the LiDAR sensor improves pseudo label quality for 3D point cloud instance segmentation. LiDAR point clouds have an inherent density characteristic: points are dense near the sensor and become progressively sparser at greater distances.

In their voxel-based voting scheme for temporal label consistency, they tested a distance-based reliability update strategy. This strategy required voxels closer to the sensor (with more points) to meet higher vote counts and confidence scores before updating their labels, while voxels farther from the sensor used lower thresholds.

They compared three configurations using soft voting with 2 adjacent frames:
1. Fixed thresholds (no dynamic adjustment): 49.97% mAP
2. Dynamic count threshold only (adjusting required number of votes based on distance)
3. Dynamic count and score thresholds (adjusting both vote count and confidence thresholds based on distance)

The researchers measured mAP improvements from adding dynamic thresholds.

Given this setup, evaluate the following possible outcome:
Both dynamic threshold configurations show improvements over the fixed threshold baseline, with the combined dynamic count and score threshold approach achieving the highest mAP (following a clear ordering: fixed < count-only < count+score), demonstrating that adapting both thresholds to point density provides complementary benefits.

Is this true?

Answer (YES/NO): YES